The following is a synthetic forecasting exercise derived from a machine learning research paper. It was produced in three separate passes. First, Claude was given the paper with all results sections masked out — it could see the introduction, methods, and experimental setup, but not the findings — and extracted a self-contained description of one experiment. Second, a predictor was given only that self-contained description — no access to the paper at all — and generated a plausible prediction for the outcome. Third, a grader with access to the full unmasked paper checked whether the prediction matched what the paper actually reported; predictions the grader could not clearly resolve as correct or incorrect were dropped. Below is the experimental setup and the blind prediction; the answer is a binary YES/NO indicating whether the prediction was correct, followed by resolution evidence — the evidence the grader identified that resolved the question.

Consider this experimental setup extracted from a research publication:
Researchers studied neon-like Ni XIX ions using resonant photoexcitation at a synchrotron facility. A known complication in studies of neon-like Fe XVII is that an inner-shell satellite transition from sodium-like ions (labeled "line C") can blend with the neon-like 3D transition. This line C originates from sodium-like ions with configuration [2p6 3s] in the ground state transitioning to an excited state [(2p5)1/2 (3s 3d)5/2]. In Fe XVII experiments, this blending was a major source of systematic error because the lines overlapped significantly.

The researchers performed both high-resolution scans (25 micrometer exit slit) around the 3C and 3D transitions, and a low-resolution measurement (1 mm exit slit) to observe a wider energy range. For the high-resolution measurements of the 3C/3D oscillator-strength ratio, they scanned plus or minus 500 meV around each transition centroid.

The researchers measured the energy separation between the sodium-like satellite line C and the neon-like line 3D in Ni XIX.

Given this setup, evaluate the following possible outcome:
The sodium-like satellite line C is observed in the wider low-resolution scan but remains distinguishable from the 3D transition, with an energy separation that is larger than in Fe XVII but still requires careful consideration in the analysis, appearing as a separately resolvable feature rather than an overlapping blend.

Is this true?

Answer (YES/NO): NO